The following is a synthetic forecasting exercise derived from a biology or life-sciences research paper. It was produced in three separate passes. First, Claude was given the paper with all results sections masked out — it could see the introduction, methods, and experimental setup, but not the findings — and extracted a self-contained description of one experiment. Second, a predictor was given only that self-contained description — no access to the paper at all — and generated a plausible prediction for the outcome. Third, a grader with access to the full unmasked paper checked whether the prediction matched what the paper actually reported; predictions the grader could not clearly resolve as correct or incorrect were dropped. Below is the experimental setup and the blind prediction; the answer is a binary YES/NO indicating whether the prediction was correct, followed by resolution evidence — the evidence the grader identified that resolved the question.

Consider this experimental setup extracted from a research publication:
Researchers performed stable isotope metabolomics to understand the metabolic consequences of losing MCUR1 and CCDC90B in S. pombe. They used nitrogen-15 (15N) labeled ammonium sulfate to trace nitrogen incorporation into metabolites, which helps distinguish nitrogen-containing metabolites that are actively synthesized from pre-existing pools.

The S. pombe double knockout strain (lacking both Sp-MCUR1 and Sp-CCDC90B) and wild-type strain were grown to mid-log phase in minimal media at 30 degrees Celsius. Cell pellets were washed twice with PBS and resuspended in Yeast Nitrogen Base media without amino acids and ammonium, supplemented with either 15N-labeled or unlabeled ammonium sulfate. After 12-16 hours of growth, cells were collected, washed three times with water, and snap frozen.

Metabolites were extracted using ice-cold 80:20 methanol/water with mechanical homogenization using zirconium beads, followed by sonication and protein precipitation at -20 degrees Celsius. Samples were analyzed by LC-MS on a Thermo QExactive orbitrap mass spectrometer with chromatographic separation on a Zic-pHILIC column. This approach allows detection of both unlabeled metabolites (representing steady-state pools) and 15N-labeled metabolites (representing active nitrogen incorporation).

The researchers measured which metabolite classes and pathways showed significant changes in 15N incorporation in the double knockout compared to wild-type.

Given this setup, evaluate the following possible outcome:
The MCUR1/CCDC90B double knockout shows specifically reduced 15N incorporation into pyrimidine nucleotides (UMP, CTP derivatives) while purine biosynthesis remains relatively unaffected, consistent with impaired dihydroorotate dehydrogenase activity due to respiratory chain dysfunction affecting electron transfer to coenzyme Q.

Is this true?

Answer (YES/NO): NO